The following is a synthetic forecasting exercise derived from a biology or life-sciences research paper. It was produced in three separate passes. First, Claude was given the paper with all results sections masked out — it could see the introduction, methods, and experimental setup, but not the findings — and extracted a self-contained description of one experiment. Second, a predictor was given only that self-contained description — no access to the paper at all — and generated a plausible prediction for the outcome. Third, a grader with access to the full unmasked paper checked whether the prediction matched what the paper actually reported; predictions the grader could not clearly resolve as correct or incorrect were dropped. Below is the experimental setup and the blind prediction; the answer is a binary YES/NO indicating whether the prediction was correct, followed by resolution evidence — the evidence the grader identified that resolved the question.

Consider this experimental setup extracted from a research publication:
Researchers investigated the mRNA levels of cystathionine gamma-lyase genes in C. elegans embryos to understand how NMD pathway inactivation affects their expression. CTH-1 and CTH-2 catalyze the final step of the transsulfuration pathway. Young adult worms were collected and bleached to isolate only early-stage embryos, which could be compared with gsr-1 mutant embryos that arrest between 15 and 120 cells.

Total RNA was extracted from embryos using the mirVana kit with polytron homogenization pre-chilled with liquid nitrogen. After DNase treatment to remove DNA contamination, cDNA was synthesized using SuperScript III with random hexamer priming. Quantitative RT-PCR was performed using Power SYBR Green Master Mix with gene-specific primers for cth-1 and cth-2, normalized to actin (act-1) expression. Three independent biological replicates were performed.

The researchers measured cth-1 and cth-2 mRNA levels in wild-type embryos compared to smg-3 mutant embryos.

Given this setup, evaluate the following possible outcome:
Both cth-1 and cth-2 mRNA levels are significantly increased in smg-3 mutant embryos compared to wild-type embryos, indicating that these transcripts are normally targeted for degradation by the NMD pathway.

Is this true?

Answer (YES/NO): NO